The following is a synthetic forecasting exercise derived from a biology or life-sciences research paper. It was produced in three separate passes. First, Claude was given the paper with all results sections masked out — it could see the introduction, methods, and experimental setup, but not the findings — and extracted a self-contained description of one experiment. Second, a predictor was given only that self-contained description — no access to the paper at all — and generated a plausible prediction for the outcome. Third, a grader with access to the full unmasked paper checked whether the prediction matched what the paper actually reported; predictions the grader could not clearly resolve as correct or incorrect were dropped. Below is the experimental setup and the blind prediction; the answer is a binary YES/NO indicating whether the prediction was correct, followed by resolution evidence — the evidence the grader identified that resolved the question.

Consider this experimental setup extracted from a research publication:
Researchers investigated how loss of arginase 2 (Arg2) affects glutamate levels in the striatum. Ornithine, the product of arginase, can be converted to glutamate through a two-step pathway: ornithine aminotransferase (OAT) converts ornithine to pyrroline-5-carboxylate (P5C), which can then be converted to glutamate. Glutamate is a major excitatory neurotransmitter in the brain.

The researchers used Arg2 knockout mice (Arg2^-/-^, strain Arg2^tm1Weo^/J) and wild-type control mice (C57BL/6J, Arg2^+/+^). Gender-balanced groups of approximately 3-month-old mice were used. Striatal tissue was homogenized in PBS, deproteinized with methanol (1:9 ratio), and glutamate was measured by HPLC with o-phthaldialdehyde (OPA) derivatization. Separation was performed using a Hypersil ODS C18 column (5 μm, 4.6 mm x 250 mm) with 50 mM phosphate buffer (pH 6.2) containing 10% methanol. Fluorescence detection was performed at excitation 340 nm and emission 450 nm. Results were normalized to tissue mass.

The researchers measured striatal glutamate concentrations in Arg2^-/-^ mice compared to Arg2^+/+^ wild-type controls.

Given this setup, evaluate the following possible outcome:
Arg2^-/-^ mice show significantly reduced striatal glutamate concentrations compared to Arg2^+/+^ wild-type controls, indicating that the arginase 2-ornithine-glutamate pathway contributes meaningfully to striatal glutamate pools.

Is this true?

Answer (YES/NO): NO